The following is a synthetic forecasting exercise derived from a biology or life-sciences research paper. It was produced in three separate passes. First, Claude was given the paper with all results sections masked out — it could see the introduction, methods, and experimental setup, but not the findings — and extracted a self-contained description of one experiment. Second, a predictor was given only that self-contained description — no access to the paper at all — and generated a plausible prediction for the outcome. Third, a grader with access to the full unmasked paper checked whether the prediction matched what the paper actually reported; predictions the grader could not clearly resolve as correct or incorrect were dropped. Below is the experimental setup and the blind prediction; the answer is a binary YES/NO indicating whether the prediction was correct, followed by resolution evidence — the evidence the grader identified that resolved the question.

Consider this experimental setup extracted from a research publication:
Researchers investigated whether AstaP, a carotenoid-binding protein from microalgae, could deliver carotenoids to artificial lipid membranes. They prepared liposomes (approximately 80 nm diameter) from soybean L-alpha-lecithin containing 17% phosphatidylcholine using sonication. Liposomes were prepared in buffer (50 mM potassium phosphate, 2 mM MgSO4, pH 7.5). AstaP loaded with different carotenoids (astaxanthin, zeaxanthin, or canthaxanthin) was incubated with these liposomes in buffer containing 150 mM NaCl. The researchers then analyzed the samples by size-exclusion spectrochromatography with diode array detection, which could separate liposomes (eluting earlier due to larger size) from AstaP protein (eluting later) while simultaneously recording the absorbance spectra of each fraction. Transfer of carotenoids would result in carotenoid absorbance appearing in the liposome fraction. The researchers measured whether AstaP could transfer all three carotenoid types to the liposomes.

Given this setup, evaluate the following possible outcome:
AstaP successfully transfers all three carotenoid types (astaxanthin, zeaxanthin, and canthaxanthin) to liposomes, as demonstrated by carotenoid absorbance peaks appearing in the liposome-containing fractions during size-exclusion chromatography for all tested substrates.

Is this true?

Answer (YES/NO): YES